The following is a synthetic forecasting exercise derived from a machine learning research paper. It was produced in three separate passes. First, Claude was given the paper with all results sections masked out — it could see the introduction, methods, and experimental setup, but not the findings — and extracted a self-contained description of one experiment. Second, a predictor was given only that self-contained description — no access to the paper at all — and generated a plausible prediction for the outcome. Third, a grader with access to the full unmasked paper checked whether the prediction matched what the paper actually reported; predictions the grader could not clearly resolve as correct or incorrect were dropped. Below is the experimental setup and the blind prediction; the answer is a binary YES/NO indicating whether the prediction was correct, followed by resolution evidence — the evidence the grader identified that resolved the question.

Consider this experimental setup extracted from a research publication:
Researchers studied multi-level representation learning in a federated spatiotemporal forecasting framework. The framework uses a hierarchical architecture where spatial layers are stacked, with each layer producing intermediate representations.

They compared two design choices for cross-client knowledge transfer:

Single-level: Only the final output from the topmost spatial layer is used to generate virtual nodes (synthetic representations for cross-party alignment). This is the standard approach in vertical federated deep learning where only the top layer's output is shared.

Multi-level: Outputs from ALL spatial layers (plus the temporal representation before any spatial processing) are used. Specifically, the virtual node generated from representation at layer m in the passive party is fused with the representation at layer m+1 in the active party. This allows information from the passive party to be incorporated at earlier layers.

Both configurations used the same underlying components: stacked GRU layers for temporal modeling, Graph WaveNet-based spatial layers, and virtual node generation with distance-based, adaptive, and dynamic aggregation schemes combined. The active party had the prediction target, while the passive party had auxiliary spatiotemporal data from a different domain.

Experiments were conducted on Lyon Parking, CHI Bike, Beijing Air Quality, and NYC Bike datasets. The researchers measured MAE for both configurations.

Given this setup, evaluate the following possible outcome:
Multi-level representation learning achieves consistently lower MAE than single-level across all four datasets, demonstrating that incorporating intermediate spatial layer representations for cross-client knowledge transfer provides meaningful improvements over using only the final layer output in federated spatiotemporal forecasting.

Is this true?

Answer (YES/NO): YES